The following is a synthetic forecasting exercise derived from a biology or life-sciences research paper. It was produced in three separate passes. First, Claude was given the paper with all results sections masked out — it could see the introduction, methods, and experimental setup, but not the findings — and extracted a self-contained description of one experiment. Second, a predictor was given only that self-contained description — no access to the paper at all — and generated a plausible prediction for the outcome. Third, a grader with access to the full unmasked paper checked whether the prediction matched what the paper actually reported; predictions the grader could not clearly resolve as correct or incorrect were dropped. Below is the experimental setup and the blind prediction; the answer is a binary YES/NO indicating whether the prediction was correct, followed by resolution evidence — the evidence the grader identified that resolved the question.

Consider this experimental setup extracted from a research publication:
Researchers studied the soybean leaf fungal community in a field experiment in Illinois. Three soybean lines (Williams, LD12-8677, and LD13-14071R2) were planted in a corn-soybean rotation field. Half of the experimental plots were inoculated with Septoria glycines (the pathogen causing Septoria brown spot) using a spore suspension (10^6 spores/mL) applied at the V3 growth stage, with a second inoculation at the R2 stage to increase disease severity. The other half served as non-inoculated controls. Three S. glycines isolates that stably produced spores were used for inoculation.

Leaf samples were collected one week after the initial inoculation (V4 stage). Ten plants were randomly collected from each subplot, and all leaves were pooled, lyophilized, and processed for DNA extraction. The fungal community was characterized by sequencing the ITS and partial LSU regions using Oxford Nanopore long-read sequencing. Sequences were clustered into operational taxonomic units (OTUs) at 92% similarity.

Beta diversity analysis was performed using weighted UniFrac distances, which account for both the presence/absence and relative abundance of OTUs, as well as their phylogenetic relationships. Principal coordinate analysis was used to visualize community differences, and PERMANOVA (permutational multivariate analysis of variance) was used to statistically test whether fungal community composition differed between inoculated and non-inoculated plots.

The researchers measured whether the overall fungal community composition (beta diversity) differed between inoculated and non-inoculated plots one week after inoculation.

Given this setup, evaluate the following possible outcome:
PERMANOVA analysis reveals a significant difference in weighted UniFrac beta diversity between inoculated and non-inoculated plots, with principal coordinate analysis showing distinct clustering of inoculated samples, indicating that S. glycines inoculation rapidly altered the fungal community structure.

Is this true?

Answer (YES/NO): NO